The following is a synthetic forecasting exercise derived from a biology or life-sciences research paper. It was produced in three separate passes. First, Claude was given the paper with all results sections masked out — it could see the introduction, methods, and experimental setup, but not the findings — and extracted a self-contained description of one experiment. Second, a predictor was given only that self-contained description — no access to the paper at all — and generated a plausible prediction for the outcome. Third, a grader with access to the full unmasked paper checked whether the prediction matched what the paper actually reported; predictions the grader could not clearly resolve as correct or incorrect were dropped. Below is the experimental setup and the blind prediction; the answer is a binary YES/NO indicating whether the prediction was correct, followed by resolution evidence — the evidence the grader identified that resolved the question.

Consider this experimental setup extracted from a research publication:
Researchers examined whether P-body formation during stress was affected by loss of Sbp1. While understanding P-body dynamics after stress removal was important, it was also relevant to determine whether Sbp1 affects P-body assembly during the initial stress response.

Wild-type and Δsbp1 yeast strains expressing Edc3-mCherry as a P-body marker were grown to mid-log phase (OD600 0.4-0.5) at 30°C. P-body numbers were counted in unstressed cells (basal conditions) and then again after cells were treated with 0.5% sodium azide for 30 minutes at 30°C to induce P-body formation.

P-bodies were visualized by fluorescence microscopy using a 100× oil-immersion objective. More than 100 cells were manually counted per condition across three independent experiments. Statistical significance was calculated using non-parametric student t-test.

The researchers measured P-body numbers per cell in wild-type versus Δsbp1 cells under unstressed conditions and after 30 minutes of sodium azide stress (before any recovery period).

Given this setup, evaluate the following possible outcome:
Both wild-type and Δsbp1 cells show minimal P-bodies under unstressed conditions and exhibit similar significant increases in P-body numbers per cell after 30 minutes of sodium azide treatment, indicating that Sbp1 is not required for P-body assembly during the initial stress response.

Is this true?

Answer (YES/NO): YES